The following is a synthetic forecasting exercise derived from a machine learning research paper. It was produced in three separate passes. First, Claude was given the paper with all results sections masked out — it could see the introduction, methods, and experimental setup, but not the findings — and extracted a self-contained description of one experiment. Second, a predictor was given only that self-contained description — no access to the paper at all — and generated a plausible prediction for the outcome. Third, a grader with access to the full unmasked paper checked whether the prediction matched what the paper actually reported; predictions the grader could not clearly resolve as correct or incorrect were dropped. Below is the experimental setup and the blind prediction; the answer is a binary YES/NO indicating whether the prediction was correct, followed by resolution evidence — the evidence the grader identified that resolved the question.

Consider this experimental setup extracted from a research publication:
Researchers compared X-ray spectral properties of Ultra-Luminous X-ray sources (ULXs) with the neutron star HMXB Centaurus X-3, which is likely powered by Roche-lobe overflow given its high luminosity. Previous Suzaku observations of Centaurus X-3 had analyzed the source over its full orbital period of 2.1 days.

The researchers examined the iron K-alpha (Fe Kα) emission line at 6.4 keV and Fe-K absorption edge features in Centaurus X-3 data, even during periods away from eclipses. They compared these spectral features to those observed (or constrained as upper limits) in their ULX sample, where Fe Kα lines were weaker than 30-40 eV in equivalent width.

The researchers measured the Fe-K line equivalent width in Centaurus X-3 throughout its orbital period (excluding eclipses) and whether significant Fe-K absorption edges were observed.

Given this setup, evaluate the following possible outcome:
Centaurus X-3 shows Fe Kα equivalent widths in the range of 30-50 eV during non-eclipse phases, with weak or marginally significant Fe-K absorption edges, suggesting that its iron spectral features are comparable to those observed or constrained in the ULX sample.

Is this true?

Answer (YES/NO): NO